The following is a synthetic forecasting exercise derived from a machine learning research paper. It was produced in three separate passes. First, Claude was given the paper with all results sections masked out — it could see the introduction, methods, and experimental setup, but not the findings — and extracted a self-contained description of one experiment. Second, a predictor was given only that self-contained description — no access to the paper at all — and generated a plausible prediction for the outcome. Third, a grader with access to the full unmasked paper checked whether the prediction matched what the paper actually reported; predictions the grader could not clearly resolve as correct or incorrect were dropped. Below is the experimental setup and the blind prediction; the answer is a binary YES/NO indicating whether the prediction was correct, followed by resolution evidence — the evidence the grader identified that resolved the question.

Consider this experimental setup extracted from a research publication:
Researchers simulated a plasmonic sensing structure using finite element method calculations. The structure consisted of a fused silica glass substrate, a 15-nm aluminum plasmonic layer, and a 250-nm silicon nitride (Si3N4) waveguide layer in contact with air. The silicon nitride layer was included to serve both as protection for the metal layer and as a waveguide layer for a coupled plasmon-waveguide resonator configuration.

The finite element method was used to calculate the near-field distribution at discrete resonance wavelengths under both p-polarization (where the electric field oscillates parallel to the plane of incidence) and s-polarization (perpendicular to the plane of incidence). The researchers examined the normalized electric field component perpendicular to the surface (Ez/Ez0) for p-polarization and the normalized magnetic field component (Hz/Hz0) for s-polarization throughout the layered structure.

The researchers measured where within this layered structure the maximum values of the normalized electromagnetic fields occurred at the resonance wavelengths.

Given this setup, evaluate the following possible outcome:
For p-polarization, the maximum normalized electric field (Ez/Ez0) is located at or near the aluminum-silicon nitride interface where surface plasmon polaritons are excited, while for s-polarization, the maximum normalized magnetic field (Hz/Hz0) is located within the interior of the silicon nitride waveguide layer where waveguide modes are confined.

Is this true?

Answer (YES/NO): NO